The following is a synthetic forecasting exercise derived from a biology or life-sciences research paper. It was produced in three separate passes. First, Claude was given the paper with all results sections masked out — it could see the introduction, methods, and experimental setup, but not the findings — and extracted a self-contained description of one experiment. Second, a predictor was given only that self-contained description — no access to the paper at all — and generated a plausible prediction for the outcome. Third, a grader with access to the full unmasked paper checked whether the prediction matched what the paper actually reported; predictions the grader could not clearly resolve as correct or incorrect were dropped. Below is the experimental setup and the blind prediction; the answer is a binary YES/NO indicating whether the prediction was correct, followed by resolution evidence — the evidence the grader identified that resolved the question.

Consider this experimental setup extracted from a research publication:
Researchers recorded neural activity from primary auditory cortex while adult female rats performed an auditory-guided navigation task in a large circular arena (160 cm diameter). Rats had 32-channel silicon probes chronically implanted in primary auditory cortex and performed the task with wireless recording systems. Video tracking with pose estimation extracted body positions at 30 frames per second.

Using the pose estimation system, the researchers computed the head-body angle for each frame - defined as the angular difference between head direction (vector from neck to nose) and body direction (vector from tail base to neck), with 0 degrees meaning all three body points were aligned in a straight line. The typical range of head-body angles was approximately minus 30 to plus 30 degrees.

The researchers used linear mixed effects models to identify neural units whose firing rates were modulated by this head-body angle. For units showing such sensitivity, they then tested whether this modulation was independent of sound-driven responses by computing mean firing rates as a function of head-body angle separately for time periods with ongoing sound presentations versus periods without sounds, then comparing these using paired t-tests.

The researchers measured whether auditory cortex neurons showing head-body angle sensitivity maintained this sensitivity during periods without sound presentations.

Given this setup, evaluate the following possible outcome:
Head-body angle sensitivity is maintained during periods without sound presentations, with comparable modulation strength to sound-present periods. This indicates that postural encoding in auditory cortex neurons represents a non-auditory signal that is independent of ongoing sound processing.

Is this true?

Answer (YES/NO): YES